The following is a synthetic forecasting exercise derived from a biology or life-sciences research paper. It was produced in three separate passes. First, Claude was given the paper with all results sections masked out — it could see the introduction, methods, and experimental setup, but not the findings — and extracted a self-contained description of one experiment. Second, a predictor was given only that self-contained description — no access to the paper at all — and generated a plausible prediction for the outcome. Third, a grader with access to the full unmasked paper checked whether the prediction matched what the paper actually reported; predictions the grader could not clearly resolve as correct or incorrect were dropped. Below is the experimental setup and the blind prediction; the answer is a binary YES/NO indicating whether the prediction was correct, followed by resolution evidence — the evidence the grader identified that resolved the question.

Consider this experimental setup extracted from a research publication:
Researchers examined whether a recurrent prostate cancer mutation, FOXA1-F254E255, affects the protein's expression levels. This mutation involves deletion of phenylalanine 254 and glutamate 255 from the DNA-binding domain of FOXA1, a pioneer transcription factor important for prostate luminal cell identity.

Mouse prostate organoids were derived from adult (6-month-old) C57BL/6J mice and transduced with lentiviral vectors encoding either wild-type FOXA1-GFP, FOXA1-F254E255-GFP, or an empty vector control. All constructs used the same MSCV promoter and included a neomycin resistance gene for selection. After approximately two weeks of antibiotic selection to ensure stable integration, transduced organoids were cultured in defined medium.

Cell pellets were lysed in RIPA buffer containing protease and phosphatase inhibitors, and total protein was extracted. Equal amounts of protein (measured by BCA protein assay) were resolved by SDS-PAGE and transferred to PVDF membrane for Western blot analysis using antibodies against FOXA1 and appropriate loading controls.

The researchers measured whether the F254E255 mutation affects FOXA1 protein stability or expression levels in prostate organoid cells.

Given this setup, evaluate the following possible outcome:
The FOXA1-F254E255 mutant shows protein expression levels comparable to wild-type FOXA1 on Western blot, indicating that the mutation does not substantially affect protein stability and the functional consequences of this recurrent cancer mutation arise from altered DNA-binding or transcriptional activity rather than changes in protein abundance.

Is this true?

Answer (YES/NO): YES